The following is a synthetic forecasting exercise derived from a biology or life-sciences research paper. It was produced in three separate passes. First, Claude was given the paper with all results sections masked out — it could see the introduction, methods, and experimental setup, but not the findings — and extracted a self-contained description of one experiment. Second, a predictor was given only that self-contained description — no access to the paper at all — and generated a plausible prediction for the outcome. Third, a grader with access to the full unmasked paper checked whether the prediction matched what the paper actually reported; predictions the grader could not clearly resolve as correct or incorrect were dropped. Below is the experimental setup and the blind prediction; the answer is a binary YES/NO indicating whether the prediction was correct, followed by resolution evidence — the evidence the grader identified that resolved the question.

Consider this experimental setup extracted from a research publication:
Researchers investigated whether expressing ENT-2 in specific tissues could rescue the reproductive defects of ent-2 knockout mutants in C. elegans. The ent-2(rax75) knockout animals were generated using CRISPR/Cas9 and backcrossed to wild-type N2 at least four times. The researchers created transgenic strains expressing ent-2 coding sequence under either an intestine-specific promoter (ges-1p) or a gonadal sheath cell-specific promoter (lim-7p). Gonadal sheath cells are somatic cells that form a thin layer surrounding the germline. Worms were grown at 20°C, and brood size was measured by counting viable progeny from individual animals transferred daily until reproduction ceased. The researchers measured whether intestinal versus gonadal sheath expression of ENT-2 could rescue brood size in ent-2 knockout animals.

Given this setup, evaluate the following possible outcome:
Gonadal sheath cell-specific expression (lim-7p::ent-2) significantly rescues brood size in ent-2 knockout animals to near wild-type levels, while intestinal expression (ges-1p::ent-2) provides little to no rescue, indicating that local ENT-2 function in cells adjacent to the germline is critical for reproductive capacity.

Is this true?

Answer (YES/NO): NO